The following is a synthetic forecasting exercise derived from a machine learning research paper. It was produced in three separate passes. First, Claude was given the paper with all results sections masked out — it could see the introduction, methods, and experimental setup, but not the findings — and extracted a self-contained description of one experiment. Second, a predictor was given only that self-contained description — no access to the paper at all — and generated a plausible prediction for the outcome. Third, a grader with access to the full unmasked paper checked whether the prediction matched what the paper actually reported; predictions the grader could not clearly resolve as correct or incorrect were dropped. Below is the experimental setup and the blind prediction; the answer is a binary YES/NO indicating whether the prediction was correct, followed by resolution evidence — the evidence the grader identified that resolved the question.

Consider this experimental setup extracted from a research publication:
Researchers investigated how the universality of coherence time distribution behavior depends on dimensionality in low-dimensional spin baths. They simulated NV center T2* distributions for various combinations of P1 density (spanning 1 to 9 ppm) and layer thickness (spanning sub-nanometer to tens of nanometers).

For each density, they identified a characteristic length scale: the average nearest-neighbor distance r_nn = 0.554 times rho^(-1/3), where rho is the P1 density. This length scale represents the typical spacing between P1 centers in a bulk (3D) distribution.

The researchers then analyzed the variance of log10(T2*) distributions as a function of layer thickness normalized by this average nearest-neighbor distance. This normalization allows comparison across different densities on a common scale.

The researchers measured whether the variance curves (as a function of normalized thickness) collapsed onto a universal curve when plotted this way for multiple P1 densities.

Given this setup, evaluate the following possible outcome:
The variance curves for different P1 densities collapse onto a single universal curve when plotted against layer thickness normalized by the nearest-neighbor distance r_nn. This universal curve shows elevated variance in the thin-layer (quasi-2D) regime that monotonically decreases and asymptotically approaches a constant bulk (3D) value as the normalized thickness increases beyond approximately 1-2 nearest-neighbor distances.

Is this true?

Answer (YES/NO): YES